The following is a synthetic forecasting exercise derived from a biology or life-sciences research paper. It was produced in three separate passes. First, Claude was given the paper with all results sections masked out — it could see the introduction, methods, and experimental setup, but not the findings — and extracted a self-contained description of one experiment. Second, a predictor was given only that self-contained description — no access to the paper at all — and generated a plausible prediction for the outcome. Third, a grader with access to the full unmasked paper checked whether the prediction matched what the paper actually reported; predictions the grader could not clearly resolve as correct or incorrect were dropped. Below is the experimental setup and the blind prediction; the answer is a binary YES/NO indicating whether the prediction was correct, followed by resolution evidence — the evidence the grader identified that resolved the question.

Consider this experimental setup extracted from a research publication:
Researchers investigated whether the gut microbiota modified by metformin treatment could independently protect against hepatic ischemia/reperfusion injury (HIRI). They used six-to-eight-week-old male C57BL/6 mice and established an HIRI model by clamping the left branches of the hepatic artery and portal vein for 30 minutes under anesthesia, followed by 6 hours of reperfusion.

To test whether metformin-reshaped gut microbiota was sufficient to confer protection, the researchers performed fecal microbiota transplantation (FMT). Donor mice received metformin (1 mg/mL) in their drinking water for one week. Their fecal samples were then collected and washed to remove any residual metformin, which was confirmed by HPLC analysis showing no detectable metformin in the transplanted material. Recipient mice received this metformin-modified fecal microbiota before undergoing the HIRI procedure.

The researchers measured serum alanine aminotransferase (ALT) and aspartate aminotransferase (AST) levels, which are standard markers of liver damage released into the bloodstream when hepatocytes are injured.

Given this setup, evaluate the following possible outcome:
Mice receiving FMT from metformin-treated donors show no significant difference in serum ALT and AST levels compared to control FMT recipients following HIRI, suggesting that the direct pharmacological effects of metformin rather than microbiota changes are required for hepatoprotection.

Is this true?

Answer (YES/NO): NO